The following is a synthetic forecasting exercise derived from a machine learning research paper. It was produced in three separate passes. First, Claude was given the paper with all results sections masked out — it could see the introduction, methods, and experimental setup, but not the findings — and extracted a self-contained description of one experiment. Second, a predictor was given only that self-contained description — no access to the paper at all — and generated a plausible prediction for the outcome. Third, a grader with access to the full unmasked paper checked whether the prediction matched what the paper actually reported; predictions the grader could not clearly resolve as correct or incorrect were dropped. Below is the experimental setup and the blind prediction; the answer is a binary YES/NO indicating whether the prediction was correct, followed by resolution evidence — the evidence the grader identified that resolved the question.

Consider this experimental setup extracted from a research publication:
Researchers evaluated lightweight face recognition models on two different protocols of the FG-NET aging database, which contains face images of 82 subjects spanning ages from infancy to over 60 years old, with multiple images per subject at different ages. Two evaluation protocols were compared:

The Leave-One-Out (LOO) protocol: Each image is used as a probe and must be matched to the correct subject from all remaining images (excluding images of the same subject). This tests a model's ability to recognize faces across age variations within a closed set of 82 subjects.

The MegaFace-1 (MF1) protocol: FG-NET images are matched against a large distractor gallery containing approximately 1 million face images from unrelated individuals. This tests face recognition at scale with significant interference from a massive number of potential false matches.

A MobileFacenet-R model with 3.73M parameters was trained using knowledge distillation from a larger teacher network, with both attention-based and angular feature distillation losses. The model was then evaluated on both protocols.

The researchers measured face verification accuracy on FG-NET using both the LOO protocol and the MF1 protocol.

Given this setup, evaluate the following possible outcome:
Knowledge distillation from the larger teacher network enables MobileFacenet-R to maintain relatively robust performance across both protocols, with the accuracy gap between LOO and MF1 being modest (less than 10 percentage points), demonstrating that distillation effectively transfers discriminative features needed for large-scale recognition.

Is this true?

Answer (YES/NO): NO